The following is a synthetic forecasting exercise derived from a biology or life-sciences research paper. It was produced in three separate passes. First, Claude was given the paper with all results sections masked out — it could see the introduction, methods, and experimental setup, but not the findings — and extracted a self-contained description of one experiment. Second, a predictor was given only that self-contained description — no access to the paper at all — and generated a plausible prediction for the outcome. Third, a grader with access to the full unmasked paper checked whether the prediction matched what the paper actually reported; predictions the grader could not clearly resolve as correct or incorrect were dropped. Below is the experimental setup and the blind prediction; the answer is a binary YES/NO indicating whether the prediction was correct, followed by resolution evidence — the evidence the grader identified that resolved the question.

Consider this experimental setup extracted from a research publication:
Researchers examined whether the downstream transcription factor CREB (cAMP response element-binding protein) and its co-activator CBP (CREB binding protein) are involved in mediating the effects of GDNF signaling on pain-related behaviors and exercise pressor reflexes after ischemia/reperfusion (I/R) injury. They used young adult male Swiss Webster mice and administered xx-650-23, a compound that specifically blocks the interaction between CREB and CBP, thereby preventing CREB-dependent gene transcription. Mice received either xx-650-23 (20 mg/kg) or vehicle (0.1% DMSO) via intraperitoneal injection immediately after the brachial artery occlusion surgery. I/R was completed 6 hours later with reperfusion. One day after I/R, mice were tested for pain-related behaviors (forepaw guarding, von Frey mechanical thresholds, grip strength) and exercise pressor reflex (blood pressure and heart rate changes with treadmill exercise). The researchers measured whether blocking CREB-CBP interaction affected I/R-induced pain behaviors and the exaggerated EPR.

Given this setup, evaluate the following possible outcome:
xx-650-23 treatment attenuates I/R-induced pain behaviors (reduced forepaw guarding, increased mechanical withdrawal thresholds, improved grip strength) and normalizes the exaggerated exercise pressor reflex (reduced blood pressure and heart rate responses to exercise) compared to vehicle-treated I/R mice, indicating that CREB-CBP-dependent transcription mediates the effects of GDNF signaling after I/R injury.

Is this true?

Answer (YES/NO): NO